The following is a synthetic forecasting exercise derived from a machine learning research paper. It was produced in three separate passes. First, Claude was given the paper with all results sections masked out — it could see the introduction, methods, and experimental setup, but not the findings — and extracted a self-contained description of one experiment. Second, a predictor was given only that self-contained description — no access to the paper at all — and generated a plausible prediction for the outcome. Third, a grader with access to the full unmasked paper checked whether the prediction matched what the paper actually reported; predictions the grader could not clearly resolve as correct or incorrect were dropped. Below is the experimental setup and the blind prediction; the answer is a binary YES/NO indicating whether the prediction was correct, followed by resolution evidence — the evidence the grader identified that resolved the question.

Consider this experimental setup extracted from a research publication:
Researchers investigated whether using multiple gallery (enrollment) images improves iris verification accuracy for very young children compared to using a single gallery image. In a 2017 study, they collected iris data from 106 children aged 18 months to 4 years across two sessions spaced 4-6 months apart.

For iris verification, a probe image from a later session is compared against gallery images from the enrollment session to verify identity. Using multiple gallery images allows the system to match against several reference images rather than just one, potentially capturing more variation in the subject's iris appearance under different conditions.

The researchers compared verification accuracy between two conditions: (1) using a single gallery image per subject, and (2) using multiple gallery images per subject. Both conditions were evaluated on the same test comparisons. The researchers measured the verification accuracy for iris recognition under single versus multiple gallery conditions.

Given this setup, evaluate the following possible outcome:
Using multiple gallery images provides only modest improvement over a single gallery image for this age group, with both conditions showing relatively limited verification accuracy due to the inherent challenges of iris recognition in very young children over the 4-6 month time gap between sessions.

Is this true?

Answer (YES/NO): NO